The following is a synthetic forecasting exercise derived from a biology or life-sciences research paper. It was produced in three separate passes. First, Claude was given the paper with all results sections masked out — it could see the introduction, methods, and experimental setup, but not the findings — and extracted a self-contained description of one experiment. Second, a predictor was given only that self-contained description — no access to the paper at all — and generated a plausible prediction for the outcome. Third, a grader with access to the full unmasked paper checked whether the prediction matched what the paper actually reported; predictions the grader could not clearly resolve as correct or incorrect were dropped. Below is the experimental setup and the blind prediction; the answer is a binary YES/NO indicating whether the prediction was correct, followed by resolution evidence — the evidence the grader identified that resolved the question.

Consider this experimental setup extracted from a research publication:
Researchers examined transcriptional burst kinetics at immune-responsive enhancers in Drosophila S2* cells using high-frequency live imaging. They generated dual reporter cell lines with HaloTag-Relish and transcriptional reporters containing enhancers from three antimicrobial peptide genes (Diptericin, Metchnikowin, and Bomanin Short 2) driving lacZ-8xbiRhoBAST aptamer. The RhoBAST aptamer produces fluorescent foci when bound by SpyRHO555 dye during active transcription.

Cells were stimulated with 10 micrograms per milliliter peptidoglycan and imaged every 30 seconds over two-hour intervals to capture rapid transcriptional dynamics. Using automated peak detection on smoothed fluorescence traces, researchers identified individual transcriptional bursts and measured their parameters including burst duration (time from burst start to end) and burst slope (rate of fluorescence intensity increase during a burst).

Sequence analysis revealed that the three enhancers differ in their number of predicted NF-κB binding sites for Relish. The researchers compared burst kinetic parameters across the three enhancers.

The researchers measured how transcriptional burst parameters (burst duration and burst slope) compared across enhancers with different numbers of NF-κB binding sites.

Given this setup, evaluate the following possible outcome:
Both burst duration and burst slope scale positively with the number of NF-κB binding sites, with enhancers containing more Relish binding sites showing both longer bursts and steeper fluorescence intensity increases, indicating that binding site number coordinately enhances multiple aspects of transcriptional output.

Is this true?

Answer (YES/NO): NO